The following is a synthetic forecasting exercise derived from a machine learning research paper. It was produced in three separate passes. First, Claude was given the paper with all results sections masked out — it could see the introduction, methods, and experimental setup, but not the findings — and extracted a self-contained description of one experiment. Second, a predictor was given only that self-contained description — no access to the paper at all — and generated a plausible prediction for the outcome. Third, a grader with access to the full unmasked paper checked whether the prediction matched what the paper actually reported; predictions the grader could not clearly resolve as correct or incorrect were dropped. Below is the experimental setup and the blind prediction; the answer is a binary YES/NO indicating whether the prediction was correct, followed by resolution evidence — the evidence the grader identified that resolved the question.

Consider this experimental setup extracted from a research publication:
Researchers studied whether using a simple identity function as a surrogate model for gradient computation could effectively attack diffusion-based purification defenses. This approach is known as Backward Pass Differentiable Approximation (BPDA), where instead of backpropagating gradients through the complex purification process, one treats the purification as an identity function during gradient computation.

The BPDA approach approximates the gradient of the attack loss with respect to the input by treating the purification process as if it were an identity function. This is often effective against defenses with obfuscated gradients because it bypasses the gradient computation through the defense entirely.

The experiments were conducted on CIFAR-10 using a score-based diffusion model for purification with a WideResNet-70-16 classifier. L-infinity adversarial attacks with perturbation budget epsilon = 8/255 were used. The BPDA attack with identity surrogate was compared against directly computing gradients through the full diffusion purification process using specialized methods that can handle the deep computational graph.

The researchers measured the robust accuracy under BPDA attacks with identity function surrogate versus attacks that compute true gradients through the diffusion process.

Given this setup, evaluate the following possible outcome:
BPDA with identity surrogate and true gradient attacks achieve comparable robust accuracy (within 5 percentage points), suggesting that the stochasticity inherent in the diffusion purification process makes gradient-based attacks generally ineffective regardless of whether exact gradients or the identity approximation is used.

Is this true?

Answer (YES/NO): NO